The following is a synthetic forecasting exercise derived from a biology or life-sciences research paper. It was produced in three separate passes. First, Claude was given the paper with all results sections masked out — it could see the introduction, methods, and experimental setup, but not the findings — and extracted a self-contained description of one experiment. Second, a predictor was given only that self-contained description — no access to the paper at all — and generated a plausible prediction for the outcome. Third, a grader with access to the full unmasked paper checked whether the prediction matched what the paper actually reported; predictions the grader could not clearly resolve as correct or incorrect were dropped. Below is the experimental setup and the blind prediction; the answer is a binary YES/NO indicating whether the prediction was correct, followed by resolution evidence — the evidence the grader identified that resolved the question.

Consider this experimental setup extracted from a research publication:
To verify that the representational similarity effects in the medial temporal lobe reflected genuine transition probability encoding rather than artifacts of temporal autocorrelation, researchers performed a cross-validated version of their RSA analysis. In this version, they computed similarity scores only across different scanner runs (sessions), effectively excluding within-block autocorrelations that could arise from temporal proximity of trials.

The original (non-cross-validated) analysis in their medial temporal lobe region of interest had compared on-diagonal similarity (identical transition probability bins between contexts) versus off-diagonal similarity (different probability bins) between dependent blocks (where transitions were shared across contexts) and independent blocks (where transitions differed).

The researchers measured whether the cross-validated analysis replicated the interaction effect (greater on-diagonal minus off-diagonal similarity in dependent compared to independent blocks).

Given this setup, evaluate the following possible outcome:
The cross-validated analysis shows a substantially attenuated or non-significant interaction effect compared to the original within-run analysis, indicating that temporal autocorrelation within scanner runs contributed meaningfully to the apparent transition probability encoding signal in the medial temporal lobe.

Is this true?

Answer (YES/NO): NO